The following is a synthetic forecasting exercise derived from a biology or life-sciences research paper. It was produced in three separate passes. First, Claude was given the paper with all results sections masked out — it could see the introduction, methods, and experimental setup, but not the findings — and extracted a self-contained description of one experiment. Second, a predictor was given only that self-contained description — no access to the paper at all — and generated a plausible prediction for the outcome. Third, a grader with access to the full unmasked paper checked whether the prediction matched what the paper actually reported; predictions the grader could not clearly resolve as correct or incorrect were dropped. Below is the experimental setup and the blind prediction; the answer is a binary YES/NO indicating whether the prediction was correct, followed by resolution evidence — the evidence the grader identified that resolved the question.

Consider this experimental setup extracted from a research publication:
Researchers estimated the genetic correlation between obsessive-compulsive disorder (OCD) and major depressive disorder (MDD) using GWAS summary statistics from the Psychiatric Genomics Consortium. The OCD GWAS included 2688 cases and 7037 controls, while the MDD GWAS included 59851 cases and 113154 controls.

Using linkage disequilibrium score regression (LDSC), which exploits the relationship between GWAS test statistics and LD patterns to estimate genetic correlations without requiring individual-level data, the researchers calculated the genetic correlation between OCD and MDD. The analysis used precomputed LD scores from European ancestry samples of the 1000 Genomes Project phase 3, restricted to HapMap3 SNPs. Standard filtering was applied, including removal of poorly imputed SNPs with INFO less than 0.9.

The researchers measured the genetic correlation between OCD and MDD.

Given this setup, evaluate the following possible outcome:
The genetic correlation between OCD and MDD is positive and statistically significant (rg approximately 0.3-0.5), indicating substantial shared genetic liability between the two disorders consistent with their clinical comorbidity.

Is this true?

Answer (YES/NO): NO